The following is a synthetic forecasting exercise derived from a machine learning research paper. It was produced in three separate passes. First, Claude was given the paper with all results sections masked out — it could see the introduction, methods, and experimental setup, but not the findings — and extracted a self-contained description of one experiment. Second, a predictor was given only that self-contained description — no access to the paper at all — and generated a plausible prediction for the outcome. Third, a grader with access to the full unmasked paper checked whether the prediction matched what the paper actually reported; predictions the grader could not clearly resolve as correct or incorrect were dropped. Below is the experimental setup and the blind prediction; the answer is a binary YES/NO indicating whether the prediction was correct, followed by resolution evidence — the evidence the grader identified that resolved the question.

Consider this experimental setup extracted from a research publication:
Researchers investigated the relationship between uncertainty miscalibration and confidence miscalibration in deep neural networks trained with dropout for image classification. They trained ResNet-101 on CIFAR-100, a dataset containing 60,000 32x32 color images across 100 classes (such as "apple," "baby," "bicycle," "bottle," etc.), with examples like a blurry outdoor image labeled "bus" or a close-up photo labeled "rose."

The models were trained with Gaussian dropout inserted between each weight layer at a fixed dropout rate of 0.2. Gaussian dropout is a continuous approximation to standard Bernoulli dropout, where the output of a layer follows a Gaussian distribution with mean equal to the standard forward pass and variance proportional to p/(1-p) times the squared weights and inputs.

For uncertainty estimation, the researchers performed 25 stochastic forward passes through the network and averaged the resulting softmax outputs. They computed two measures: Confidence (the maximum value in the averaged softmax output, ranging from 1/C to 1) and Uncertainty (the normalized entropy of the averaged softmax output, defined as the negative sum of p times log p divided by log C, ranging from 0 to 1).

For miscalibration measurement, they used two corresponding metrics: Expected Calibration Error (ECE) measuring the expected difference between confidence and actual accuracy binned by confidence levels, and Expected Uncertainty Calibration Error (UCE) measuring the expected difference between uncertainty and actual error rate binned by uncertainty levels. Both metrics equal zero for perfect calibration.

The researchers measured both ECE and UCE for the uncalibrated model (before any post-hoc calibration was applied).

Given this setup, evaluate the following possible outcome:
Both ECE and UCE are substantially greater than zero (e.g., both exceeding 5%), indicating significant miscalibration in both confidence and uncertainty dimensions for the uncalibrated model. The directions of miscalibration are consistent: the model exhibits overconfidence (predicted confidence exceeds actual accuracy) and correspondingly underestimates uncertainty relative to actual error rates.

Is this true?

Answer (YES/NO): YES